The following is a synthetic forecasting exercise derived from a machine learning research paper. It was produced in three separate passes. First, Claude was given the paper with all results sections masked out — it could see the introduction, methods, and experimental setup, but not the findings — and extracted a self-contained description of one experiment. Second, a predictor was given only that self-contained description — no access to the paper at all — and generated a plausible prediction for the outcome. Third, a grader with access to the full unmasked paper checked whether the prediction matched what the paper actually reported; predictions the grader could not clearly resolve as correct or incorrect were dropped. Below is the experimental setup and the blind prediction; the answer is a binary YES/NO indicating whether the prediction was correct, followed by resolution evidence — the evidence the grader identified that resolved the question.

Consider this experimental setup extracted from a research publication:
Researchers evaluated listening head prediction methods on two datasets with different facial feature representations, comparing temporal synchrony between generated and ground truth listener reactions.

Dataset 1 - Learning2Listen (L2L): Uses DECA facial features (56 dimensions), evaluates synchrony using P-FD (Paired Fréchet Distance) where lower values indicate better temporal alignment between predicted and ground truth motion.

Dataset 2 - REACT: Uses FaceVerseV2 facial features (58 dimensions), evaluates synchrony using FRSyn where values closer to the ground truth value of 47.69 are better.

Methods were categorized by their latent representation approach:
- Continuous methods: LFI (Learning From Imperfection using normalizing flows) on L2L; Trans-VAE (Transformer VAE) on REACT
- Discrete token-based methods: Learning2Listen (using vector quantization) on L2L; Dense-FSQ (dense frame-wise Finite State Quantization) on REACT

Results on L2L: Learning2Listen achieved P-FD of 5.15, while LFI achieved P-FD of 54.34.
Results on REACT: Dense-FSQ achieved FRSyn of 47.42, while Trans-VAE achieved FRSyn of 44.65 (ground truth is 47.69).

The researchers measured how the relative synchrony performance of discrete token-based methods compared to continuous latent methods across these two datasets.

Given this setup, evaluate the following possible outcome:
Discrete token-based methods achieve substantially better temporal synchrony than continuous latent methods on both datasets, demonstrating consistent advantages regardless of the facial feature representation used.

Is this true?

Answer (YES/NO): YES